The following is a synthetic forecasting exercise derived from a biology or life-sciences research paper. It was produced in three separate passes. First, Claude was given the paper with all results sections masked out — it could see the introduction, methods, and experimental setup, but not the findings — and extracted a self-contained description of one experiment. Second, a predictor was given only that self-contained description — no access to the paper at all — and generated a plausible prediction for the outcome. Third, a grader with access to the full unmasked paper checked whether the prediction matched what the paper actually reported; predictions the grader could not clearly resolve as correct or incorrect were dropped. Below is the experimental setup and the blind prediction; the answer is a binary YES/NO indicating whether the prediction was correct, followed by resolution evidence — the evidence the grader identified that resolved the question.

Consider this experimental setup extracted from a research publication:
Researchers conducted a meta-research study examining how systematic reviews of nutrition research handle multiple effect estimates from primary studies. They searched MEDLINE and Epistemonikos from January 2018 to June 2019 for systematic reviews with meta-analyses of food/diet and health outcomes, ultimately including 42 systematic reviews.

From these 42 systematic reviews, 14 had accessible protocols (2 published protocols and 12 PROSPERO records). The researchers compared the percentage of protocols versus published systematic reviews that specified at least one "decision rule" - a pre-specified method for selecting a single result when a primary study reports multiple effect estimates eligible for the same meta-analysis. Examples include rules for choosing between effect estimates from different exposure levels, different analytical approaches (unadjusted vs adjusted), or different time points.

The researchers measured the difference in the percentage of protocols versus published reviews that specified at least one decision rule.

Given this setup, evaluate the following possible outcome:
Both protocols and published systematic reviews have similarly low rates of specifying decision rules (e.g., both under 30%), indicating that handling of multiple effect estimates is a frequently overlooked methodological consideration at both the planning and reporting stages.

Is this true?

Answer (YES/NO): NO